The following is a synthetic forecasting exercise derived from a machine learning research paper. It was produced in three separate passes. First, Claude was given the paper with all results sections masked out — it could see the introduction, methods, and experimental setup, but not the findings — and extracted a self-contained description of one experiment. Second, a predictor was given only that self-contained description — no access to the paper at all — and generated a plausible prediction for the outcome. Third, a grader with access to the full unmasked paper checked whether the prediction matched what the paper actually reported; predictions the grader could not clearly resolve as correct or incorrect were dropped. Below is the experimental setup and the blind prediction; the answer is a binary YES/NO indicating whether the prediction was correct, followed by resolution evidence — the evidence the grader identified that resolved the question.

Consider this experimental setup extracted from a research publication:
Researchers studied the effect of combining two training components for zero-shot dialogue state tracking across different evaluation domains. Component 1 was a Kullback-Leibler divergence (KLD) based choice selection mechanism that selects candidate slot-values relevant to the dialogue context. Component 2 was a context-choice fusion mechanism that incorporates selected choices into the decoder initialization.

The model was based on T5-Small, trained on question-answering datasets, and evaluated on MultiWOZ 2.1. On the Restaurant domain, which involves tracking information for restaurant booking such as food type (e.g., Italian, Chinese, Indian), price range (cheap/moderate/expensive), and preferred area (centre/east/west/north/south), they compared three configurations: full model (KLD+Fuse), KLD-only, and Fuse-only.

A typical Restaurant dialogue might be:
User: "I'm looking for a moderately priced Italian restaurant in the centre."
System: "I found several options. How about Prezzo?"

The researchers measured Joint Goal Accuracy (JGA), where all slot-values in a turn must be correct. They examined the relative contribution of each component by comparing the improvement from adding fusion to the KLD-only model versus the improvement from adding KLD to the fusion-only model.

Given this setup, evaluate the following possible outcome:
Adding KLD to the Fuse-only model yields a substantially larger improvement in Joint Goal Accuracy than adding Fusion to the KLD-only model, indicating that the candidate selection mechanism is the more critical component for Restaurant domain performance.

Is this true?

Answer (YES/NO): YES